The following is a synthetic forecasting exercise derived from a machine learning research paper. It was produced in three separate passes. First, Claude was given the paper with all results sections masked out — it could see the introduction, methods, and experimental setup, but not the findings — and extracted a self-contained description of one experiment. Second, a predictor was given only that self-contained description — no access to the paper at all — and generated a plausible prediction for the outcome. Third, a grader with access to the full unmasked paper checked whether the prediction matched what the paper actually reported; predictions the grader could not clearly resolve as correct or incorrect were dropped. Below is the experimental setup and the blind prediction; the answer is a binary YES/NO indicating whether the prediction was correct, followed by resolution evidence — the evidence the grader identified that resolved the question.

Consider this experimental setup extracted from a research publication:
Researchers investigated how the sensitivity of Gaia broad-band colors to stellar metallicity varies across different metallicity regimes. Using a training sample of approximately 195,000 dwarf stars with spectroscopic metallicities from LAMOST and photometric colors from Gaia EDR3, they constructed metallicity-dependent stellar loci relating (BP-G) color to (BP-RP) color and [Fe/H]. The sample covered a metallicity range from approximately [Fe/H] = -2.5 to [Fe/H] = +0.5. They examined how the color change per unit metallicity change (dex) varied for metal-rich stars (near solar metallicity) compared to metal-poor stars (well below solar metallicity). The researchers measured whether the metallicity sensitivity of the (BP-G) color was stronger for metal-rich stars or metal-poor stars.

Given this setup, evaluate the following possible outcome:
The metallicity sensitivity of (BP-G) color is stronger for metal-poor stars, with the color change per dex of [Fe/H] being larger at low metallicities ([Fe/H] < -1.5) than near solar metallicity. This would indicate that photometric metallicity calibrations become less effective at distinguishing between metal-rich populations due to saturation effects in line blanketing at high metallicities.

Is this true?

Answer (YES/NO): NO